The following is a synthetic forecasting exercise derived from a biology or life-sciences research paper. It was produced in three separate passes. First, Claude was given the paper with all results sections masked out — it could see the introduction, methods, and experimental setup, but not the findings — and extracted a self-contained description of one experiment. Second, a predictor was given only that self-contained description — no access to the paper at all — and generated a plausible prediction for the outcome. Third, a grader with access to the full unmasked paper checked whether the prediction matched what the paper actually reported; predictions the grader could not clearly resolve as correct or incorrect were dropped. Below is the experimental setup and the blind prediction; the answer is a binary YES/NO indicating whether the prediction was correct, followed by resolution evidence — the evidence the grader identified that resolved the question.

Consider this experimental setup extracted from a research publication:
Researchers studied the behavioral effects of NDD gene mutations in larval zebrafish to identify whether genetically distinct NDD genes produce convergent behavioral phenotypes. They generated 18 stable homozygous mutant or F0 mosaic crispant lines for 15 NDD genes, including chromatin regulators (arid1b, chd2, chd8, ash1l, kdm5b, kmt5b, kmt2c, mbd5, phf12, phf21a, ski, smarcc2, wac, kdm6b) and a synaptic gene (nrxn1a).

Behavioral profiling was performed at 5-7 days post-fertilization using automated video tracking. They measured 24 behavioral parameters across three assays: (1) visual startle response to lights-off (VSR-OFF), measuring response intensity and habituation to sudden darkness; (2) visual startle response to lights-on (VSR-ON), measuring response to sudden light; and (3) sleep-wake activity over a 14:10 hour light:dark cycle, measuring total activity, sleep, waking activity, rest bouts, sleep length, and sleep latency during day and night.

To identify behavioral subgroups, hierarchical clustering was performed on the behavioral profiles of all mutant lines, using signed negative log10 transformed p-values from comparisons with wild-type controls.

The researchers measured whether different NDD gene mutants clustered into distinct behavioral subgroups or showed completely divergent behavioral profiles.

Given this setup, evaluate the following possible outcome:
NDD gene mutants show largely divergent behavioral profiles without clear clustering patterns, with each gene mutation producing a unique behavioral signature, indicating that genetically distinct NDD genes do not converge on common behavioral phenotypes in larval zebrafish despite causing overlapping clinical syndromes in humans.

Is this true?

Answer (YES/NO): NO